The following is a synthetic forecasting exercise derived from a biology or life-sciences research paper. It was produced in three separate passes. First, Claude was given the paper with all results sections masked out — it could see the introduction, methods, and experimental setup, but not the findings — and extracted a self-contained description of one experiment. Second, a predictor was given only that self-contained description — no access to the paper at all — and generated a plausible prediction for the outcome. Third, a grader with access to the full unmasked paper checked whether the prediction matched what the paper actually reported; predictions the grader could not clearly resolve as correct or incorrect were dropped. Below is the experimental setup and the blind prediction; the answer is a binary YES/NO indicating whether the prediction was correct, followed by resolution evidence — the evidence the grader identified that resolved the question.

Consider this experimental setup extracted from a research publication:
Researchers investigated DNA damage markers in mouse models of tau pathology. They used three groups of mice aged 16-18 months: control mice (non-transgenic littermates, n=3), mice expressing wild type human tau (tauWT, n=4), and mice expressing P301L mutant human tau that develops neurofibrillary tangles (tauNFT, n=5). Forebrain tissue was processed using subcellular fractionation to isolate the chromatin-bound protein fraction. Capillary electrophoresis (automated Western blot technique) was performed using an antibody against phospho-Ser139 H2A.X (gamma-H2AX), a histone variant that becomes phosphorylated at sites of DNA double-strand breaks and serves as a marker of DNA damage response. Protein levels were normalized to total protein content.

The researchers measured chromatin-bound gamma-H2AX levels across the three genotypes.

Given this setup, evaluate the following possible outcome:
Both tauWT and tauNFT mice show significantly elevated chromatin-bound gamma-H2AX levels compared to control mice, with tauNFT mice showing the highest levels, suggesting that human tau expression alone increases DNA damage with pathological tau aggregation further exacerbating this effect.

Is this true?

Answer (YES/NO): NO